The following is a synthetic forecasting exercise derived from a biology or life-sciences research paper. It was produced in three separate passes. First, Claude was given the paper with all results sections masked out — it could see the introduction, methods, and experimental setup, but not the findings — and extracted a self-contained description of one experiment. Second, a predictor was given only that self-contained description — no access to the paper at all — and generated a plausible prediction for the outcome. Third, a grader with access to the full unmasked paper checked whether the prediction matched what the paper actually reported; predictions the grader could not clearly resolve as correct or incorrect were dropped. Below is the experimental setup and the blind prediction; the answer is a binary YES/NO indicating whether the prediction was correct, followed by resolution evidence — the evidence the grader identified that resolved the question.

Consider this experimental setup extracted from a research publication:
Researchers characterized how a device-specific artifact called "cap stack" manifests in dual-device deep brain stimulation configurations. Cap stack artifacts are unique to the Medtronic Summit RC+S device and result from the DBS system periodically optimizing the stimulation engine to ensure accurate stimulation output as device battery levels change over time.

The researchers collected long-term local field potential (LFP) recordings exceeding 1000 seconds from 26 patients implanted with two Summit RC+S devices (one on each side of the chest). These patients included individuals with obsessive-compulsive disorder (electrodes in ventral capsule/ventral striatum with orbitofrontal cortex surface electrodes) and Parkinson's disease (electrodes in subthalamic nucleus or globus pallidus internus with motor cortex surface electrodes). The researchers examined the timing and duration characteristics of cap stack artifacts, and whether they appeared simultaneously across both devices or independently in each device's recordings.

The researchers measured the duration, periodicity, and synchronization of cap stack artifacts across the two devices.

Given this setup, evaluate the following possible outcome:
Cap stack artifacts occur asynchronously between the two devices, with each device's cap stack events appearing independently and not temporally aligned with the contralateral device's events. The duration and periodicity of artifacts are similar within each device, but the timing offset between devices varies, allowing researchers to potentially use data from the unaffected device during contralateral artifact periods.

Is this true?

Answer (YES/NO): YES